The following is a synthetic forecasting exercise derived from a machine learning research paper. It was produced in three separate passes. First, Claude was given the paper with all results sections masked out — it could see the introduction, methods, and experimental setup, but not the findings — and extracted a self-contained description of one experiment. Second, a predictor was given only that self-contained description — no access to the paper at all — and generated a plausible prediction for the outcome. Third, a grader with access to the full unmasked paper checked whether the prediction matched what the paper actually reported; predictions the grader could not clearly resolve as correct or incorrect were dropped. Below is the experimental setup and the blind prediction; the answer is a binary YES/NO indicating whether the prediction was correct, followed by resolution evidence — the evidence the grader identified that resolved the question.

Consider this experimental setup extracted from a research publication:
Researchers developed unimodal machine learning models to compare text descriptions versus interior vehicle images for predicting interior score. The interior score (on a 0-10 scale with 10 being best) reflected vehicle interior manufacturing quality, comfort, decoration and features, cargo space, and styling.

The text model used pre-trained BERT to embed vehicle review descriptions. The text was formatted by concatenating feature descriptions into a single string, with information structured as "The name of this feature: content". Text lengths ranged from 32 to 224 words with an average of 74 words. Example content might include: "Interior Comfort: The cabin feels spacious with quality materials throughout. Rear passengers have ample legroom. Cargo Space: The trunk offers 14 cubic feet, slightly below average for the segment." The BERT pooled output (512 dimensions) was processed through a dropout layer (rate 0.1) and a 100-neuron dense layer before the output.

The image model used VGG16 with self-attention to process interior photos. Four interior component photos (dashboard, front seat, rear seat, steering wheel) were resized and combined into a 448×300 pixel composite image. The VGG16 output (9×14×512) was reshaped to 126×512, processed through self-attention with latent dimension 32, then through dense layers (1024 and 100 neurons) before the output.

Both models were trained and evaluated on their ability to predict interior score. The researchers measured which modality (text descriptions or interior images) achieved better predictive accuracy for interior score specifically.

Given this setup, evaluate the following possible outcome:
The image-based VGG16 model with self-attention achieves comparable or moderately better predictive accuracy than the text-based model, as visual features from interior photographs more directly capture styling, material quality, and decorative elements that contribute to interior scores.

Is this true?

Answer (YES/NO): NO